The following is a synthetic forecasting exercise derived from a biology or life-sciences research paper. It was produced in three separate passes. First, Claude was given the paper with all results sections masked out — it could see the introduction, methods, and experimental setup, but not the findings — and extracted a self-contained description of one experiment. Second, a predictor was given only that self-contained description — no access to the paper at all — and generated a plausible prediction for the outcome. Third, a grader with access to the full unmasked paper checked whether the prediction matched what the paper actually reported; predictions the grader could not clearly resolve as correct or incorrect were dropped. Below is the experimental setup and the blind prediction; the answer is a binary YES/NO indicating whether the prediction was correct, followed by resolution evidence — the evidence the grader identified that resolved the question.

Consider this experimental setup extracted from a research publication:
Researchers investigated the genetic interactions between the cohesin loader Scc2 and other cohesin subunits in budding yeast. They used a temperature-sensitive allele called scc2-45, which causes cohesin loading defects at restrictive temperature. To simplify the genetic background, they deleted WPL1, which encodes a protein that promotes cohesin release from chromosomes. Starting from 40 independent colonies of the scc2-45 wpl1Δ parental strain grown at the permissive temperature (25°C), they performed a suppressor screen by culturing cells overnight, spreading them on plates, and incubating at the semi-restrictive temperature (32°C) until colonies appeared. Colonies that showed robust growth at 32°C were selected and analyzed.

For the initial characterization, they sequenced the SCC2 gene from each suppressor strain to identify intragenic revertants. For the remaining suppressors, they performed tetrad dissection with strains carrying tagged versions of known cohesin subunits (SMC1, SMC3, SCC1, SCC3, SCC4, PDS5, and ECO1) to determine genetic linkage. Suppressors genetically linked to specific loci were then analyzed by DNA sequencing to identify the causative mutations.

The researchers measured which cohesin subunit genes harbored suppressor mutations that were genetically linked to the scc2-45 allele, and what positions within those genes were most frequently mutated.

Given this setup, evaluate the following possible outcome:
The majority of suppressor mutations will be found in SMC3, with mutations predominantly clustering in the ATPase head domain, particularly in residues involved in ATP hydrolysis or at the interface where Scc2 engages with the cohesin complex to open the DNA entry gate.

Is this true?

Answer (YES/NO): NO